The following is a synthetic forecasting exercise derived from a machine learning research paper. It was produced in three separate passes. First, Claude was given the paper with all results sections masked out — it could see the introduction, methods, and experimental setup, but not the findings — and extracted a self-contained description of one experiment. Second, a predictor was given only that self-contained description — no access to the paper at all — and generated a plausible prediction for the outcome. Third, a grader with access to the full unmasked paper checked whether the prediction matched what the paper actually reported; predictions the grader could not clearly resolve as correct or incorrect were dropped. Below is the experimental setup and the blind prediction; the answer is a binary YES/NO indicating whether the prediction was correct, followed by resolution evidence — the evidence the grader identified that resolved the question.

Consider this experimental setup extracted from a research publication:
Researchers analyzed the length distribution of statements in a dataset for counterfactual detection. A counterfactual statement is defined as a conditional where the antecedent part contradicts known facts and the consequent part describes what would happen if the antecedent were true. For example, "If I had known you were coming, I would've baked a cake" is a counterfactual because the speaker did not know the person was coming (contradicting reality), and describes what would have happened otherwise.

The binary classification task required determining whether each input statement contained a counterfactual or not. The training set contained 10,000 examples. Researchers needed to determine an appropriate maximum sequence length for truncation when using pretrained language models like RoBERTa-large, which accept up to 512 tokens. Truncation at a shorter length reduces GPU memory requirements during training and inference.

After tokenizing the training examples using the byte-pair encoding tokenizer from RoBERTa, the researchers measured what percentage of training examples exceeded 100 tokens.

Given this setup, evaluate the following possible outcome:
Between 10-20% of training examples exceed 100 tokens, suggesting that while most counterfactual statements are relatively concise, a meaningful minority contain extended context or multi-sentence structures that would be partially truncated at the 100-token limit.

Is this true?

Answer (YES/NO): NO